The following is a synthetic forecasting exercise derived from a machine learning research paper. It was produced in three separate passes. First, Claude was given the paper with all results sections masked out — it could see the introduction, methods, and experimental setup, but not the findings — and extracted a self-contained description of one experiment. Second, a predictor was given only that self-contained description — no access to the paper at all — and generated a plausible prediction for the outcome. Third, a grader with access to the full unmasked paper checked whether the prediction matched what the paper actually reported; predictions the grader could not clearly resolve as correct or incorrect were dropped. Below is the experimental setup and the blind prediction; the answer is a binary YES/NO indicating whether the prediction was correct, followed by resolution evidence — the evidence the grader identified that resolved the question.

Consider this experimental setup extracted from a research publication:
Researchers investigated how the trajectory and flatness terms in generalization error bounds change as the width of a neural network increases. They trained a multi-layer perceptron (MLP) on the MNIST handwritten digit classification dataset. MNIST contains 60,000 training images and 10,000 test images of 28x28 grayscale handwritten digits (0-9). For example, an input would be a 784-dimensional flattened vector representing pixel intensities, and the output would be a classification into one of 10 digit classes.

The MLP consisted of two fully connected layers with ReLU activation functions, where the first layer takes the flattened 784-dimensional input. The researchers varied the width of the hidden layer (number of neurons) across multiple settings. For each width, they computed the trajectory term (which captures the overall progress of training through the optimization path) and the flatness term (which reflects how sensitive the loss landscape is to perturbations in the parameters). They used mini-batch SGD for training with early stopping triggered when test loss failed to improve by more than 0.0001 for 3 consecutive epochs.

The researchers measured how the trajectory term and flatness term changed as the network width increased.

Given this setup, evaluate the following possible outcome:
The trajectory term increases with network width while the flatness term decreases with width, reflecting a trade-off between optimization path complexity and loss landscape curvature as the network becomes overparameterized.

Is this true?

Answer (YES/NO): NO